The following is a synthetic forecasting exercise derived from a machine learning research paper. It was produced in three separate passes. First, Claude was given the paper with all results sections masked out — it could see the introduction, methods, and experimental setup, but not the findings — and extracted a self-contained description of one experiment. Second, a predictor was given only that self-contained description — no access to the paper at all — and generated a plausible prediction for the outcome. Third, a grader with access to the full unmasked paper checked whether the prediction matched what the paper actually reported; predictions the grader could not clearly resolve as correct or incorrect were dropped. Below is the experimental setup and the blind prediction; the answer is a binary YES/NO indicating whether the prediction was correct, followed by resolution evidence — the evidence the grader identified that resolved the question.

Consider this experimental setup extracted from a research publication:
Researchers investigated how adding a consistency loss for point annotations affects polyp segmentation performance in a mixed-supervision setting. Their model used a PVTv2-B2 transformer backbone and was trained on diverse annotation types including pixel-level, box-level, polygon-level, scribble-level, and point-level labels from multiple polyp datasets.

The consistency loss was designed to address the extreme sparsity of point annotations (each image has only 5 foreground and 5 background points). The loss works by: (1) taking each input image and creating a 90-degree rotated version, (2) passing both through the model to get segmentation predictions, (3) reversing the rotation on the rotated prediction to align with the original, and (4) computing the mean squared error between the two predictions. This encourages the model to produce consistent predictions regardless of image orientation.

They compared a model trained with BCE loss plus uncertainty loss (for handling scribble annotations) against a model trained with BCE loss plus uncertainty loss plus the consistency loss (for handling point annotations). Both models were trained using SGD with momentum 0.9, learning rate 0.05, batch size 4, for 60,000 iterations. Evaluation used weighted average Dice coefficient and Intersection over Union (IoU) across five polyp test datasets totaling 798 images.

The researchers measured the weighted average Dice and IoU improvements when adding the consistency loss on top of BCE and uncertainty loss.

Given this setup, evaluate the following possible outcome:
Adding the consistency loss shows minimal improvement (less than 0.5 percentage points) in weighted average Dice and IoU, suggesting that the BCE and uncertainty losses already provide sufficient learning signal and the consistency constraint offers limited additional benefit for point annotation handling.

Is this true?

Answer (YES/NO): YES